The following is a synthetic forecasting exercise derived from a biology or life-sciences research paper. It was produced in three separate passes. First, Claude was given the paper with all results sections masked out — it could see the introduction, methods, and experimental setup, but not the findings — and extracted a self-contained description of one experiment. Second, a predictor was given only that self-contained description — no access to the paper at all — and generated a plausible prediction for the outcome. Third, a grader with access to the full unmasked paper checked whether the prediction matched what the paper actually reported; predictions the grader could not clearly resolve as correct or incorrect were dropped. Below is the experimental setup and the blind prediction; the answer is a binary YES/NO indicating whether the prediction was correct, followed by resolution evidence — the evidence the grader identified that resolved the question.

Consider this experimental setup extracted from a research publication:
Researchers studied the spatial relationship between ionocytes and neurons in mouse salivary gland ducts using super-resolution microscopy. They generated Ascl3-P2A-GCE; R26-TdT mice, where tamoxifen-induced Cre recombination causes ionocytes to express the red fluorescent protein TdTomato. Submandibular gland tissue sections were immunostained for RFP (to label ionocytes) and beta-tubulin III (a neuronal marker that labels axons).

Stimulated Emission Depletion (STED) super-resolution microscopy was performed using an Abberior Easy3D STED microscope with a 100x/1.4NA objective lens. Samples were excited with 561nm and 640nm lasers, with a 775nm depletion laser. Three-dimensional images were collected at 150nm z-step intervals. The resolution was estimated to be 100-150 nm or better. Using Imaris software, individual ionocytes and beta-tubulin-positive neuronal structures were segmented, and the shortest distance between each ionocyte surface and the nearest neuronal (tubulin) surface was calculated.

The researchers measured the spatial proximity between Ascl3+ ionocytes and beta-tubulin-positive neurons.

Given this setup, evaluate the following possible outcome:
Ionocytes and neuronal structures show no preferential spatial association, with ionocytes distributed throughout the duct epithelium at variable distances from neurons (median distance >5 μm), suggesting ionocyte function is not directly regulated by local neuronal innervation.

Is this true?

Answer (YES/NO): NO